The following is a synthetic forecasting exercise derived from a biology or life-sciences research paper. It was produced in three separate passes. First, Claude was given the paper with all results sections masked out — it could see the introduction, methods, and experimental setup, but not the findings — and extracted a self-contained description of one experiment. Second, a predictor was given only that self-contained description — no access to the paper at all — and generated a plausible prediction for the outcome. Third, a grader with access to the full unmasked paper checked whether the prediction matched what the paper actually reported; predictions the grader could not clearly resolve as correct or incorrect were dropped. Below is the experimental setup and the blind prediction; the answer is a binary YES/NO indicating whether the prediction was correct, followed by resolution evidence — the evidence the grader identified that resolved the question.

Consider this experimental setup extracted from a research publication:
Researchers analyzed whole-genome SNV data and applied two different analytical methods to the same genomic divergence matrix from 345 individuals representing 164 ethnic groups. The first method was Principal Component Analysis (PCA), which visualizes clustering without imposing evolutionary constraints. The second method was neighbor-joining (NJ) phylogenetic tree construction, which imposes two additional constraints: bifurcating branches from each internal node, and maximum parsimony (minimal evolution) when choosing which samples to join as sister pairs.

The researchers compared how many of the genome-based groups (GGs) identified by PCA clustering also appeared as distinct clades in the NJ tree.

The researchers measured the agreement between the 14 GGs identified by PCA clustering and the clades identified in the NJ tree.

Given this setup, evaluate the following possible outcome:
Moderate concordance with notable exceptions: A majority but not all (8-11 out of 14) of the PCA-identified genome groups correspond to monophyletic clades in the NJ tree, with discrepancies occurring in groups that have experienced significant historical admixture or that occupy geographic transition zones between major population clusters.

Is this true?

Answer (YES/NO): YES